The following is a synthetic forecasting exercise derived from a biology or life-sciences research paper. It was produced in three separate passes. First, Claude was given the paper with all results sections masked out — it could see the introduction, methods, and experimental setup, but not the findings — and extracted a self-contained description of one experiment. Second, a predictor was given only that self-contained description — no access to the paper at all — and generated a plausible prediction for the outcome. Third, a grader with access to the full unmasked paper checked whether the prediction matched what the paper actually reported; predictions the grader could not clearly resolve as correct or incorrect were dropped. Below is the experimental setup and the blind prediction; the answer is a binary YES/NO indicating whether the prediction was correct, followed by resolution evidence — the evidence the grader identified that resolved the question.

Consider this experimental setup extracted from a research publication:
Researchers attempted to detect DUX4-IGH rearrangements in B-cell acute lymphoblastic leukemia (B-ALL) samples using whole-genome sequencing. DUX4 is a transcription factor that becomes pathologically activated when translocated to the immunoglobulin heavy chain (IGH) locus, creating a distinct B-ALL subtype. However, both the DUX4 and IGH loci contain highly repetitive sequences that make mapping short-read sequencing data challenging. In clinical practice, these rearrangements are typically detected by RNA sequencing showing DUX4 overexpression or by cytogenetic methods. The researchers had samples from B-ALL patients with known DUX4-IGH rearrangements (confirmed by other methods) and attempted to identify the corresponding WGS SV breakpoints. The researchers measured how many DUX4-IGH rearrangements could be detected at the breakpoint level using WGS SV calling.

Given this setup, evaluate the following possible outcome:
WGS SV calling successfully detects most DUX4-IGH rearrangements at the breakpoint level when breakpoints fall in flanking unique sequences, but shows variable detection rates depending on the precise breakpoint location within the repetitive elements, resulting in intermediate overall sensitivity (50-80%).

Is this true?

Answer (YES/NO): NO